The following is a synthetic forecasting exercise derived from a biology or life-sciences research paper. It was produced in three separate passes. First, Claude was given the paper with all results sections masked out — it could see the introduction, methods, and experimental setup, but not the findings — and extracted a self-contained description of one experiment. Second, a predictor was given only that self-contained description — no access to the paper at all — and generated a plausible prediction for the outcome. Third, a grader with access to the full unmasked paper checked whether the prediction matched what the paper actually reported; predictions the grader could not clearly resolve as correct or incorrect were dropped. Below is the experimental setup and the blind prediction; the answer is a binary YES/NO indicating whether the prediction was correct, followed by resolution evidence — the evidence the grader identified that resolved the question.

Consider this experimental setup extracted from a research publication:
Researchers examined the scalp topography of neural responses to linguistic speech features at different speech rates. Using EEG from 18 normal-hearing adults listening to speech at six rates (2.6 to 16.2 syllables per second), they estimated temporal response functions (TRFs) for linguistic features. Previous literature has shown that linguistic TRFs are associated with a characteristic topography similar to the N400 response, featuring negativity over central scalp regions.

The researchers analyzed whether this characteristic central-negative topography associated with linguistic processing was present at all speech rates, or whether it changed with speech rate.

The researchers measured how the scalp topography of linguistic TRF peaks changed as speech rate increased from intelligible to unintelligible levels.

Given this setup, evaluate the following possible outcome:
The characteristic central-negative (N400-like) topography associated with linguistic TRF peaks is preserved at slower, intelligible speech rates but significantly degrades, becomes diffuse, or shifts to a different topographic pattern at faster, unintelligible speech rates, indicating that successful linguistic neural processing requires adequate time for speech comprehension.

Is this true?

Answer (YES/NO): YES